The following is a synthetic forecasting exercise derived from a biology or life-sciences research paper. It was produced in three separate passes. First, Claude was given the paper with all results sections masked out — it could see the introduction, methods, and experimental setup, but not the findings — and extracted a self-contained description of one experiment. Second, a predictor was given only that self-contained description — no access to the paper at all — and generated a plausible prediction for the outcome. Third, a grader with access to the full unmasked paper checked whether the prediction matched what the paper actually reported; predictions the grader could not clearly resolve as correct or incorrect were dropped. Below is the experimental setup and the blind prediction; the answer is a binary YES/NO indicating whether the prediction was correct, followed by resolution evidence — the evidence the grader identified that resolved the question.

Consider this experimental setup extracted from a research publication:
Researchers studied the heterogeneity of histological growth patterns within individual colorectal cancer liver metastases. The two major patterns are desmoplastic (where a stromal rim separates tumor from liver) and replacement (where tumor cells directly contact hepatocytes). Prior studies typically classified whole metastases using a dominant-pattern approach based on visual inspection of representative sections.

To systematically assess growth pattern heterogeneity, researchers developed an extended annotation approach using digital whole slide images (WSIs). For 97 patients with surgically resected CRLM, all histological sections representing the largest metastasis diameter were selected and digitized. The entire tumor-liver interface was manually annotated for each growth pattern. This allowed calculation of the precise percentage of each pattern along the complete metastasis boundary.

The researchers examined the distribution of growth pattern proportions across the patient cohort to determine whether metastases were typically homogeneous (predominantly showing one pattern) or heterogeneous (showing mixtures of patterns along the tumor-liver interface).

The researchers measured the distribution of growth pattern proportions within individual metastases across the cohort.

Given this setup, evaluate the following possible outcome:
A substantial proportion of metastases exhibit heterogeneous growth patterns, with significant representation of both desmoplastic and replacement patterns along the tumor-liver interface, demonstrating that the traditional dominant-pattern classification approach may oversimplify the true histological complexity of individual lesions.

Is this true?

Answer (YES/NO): YES